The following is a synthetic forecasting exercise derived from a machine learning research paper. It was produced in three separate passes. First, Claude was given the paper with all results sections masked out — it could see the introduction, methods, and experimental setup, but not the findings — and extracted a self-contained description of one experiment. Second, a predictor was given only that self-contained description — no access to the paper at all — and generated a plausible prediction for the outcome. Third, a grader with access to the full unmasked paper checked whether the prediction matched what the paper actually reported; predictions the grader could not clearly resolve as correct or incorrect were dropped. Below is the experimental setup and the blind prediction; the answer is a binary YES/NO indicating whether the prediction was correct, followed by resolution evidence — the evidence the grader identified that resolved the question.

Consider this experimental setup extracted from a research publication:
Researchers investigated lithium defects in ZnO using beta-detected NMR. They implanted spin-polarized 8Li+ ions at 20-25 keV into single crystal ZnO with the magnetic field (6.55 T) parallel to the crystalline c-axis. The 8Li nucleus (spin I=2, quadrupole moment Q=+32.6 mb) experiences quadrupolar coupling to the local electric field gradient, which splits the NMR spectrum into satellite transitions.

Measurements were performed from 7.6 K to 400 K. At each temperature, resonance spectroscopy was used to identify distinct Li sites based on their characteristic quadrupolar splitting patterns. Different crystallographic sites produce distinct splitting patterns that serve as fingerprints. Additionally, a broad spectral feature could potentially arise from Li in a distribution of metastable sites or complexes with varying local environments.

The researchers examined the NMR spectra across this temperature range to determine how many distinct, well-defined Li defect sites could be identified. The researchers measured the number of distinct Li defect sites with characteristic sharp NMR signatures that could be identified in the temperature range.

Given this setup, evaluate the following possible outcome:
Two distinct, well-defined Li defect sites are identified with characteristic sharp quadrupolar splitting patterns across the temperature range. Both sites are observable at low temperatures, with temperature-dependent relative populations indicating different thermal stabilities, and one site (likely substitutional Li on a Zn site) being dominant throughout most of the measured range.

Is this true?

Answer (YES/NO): NO